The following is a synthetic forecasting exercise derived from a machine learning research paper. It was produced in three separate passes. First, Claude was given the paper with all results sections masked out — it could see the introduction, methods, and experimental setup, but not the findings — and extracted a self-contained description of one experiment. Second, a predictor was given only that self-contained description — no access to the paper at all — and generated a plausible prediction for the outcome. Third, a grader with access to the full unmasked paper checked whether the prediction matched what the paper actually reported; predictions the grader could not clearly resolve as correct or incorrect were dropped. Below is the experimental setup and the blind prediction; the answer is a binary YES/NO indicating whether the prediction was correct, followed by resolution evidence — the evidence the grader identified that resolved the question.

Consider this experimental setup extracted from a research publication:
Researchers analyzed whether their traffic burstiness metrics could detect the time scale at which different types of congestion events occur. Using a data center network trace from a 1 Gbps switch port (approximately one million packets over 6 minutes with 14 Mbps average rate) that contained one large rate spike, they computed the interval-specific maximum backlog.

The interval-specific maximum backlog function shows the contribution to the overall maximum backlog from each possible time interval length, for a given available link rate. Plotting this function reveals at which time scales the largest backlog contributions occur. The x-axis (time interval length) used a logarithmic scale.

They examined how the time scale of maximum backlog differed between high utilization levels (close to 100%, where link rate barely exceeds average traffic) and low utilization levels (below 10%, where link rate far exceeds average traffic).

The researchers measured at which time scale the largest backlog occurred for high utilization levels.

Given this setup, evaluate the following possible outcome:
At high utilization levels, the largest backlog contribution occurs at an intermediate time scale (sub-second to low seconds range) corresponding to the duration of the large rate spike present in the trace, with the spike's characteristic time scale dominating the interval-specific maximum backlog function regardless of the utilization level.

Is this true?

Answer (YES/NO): NO